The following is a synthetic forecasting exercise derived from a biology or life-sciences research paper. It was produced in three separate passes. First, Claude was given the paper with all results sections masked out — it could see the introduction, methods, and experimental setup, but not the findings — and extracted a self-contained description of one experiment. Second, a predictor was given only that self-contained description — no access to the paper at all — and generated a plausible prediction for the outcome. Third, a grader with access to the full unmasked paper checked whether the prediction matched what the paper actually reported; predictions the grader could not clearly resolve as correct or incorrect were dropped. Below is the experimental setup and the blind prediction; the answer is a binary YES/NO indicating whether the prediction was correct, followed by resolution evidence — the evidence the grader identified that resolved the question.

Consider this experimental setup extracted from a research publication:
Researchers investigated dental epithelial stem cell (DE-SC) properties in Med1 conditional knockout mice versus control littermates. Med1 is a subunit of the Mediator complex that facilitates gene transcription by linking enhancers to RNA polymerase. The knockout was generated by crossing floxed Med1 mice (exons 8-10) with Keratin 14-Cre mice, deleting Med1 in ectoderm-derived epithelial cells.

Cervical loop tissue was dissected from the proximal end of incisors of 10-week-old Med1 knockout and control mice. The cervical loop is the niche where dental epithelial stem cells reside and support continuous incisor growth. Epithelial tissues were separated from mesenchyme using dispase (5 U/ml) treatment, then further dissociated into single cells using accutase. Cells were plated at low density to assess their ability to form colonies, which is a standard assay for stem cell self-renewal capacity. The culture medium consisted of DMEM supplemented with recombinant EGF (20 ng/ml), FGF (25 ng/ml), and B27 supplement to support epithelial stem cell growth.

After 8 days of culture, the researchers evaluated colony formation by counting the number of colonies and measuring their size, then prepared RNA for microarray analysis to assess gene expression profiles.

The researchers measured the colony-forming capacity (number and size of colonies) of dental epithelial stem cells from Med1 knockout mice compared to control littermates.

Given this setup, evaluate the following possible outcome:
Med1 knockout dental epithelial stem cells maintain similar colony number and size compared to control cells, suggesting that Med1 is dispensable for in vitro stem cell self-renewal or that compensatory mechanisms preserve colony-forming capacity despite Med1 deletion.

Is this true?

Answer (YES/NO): NO